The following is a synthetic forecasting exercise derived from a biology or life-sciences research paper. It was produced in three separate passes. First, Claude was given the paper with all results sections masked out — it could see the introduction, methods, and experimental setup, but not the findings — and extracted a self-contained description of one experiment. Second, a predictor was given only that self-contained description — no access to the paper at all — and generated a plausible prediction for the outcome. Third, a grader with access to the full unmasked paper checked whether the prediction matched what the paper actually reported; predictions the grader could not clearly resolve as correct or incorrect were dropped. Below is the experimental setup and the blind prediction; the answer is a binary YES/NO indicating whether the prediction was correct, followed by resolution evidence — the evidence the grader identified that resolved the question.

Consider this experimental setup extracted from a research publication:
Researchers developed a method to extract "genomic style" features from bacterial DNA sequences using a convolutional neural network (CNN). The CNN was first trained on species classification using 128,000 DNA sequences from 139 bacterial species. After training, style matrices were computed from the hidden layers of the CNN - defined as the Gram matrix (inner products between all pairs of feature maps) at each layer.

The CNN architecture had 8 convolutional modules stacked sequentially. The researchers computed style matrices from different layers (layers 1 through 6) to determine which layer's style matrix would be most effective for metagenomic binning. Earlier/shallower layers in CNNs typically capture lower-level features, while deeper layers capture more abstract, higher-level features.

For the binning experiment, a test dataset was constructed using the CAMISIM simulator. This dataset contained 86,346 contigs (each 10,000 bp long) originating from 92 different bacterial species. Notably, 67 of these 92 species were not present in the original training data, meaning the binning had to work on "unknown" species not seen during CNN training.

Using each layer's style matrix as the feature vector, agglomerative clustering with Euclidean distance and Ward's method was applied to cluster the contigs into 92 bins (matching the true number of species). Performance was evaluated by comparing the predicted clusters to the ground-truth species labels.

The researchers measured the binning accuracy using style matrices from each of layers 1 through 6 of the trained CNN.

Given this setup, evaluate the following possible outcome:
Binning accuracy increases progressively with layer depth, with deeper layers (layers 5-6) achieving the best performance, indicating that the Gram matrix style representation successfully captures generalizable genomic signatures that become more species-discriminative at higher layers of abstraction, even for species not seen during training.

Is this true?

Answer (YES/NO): NO